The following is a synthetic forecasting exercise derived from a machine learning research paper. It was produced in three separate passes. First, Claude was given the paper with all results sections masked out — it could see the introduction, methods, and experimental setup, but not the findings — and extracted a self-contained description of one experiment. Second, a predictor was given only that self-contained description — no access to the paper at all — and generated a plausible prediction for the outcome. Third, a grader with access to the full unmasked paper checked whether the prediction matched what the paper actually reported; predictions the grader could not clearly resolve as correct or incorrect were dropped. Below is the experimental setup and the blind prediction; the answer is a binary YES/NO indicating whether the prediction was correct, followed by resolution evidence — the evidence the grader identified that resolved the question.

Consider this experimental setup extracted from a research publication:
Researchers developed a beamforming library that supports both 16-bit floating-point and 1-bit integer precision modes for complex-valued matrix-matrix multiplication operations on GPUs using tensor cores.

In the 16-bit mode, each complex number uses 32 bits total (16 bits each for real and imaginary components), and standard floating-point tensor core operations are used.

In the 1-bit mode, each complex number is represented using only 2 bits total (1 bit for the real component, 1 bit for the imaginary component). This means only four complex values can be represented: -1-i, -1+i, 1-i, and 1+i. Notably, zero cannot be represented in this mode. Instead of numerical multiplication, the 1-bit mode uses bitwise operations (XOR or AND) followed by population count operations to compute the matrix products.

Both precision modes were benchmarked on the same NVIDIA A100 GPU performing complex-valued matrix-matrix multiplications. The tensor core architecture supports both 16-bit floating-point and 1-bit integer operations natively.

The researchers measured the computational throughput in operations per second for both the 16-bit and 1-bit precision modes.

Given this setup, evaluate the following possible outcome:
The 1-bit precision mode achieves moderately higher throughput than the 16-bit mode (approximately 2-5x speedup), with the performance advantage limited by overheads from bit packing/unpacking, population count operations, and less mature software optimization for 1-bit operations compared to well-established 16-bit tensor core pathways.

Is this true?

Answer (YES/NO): NO